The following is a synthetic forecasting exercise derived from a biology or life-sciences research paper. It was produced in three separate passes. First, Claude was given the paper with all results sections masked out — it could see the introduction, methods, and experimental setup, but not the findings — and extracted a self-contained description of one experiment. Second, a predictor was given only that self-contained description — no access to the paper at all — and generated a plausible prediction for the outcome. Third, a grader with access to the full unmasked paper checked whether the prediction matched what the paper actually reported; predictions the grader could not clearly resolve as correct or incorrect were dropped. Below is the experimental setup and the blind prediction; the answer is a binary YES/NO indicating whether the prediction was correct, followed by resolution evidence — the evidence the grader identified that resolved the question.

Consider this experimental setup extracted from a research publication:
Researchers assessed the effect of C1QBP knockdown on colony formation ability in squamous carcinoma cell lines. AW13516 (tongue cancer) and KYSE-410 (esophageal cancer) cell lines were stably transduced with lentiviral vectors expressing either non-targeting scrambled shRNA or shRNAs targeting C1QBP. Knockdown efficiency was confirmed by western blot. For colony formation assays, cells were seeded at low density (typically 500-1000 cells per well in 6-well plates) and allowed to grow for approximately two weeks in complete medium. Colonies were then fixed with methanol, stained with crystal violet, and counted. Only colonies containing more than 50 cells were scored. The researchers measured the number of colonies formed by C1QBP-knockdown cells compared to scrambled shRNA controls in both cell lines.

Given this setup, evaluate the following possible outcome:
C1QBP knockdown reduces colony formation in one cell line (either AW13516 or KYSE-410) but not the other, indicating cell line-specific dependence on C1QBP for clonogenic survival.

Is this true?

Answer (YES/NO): NO